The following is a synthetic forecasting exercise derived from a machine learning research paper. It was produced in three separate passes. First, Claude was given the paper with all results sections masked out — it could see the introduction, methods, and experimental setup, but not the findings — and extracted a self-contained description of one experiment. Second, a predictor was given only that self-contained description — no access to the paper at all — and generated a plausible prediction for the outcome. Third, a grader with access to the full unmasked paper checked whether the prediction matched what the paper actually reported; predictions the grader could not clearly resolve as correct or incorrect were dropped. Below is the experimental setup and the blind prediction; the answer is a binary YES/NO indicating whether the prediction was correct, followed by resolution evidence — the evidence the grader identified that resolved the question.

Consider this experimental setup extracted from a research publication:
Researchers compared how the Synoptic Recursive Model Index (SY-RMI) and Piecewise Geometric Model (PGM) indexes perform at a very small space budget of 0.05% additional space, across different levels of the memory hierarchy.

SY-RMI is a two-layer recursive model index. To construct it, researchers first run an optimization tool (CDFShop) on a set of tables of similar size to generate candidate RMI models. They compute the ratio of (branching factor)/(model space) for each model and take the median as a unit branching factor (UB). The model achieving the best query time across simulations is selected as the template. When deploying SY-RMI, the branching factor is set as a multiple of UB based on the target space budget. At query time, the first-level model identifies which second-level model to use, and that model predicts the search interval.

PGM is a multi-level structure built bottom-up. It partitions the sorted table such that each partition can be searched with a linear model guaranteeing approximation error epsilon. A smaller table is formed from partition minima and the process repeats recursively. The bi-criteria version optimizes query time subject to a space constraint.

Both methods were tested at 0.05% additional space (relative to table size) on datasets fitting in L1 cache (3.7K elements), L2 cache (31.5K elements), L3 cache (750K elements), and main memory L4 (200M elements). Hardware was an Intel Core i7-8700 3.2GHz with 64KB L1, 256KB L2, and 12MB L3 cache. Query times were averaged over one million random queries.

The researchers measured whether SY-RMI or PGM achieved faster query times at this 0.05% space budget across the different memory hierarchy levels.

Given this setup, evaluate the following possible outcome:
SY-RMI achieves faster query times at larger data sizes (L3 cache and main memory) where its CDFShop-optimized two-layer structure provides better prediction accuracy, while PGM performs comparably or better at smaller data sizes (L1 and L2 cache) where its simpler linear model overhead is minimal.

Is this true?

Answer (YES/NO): NO